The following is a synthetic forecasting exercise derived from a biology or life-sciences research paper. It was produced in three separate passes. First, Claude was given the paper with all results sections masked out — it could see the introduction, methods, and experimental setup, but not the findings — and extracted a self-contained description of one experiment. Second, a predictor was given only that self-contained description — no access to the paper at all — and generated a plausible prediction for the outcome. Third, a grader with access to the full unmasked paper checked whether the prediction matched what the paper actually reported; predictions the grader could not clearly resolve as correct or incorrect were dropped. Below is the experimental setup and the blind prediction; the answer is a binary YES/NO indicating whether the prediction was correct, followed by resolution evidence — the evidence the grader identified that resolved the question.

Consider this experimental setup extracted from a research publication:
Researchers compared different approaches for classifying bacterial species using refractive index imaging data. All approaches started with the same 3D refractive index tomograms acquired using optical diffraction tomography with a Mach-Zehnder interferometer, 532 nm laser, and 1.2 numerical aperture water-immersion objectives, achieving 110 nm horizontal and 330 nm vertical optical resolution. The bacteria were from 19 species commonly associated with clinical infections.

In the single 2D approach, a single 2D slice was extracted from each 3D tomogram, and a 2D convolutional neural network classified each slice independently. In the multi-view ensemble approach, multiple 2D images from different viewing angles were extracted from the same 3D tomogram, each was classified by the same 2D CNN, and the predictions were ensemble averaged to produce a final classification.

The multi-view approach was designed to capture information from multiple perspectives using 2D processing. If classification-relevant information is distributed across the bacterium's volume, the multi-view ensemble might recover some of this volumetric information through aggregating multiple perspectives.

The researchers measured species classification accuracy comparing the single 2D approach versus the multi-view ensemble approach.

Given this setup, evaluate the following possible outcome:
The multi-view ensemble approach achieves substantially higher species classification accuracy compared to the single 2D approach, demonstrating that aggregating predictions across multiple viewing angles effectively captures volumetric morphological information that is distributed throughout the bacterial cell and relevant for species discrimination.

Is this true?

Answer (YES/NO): YES